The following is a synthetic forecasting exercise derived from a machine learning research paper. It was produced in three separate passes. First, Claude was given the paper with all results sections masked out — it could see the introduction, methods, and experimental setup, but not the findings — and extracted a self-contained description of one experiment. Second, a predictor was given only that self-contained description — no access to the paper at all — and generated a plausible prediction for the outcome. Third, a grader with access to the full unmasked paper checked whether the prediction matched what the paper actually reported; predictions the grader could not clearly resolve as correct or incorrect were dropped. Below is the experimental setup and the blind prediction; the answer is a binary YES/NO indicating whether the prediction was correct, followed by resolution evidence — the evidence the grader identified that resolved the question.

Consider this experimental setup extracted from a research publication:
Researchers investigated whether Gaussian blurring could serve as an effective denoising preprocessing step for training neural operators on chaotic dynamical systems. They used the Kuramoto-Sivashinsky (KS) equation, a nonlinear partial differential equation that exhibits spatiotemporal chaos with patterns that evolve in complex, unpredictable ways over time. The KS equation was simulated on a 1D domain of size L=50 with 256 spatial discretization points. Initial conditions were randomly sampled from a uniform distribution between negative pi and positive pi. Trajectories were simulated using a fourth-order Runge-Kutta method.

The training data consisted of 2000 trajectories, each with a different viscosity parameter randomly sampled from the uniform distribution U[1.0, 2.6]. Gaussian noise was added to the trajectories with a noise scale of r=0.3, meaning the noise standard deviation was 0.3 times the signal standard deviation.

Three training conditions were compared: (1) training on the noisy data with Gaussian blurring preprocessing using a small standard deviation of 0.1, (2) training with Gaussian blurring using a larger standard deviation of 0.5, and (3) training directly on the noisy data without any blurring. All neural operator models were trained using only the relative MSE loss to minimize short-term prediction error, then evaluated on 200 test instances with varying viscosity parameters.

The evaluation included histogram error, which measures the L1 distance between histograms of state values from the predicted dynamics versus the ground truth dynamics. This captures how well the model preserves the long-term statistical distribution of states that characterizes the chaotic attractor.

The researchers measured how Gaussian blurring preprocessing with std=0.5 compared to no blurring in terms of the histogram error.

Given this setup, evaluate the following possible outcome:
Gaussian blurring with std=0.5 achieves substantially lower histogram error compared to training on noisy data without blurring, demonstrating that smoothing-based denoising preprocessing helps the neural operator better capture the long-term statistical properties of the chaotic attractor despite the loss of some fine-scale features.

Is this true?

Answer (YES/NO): NO